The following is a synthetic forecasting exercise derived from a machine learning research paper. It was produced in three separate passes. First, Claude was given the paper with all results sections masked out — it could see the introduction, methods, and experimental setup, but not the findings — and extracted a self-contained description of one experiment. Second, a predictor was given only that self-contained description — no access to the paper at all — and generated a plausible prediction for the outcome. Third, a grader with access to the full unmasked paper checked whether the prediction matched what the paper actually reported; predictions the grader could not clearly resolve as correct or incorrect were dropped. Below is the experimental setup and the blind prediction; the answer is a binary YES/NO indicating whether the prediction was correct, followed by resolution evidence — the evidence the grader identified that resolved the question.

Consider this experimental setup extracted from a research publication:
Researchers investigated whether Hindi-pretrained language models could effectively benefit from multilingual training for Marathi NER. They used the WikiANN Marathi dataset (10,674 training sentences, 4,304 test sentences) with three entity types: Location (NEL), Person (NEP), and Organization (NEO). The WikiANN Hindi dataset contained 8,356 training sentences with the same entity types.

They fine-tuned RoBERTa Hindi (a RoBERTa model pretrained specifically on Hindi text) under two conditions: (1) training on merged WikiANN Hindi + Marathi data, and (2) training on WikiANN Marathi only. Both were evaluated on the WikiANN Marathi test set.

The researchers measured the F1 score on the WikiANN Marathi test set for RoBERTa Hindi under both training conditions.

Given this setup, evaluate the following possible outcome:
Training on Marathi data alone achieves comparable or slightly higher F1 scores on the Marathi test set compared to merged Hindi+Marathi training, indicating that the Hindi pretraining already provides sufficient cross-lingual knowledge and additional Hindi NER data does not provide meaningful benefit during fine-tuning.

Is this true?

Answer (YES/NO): NO